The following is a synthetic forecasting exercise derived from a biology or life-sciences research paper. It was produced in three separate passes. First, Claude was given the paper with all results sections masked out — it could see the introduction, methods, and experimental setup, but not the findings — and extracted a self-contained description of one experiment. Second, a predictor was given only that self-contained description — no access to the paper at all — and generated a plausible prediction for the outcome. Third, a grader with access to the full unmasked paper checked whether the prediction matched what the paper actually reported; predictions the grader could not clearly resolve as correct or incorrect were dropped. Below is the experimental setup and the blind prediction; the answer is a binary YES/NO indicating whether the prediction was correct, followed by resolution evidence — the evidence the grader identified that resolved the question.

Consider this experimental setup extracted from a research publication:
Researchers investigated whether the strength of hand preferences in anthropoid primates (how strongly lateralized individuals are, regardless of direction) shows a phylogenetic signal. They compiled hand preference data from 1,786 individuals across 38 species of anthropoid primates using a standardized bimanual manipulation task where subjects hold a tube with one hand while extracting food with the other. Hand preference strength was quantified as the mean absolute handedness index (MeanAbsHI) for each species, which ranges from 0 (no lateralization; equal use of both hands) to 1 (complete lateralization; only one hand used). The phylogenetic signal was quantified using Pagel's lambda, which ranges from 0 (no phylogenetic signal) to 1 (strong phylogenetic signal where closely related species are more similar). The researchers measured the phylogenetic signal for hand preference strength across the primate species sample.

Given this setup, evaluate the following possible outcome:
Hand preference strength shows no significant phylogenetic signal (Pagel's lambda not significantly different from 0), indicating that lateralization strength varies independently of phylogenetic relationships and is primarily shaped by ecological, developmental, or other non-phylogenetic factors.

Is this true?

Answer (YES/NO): NO